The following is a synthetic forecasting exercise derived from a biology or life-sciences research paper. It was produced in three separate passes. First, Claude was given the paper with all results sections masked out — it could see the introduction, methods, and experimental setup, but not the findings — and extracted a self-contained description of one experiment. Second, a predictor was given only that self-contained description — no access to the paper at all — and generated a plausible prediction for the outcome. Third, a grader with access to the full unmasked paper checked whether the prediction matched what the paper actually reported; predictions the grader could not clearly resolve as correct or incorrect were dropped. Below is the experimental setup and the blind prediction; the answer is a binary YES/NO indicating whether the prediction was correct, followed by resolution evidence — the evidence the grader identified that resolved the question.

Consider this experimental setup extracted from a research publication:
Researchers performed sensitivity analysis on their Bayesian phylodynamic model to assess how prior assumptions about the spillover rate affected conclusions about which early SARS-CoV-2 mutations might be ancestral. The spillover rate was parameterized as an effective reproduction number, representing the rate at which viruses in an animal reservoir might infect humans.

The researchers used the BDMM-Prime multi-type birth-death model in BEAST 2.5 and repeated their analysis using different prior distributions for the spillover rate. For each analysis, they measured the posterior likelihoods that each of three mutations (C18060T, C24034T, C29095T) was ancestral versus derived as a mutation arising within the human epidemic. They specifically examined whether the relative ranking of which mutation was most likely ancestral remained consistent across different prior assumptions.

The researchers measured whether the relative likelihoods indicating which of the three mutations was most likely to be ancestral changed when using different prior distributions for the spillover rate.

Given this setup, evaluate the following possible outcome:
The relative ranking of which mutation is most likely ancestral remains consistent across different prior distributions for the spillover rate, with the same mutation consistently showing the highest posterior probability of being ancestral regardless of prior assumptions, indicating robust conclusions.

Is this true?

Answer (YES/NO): YES